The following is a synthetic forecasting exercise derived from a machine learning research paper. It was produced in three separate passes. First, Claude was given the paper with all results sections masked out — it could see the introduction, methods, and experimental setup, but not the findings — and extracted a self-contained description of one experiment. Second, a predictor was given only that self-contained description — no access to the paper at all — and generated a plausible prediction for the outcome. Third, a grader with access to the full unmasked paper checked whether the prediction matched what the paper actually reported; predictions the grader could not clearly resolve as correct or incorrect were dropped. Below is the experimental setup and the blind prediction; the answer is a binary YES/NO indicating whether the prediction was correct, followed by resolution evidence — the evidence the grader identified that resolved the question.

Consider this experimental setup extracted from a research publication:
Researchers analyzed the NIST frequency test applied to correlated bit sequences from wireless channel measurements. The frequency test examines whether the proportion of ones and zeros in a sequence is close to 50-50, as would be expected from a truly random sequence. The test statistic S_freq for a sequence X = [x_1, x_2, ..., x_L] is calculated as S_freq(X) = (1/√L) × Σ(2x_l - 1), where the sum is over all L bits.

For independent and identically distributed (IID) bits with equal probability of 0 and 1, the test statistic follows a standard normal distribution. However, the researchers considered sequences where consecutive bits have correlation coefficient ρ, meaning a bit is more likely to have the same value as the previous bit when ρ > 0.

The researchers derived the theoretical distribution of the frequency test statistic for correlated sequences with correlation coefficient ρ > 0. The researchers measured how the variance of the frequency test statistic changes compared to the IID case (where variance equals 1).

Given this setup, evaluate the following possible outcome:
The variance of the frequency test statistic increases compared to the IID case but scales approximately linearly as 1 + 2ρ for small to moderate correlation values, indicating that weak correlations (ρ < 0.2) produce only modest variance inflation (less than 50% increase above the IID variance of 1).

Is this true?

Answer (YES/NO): NO